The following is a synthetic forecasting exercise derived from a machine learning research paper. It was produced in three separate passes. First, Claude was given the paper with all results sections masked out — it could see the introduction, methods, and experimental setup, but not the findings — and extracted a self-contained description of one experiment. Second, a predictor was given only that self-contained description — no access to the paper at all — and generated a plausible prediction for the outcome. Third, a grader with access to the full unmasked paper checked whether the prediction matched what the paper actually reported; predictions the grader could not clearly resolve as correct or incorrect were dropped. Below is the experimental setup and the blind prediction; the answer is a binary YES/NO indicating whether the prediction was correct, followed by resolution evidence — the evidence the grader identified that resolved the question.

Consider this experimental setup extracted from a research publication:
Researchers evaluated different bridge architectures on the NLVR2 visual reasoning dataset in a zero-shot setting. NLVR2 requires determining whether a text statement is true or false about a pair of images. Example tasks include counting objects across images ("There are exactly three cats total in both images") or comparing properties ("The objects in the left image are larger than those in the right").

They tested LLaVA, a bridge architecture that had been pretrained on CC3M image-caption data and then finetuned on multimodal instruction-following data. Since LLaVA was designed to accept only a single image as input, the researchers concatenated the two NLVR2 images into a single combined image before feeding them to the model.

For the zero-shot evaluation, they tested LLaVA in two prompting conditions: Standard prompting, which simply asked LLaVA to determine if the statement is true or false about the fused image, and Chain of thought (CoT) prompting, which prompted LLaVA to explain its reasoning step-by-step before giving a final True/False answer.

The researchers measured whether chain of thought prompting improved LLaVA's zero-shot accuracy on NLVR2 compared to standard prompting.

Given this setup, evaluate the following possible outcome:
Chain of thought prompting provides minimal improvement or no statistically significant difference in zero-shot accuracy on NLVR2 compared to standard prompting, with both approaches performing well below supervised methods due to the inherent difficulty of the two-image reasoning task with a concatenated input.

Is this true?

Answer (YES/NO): YES